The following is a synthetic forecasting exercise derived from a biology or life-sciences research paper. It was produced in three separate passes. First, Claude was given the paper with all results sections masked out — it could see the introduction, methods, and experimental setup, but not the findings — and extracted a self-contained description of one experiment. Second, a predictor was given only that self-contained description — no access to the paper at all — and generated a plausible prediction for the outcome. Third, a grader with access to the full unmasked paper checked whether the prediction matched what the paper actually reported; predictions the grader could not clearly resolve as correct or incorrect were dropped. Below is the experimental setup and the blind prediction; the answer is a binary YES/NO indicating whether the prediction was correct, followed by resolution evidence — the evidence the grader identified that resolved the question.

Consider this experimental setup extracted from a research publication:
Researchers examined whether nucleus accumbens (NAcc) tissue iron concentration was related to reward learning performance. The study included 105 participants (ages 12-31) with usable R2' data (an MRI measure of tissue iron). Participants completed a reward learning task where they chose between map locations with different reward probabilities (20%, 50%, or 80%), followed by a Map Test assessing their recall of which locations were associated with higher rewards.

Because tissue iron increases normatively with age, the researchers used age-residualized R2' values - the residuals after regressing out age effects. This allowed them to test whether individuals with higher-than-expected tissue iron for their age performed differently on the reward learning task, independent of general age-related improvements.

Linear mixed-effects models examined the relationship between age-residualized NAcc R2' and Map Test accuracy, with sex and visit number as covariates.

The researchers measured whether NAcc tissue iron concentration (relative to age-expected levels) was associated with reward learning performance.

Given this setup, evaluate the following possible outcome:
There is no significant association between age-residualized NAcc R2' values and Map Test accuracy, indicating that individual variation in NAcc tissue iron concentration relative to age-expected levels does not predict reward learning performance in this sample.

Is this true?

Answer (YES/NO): NO